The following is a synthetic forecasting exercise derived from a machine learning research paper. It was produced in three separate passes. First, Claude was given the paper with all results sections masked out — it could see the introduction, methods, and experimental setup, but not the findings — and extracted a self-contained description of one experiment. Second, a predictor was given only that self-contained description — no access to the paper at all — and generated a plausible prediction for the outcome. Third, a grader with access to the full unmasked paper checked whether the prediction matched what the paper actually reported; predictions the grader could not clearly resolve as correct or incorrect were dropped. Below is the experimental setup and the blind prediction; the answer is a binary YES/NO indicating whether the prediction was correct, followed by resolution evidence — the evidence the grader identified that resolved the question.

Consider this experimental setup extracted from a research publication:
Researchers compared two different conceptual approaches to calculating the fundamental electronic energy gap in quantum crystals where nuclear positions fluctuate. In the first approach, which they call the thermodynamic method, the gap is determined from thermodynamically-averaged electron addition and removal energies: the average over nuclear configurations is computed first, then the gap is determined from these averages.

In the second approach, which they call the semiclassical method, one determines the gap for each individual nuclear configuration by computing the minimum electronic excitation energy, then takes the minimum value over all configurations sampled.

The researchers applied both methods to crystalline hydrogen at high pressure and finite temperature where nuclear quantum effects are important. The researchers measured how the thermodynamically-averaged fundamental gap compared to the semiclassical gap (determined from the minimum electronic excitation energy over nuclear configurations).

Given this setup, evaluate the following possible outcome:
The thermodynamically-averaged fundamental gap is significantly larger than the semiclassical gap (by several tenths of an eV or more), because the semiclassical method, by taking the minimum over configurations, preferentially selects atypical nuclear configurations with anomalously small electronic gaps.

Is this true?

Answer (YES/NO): YES